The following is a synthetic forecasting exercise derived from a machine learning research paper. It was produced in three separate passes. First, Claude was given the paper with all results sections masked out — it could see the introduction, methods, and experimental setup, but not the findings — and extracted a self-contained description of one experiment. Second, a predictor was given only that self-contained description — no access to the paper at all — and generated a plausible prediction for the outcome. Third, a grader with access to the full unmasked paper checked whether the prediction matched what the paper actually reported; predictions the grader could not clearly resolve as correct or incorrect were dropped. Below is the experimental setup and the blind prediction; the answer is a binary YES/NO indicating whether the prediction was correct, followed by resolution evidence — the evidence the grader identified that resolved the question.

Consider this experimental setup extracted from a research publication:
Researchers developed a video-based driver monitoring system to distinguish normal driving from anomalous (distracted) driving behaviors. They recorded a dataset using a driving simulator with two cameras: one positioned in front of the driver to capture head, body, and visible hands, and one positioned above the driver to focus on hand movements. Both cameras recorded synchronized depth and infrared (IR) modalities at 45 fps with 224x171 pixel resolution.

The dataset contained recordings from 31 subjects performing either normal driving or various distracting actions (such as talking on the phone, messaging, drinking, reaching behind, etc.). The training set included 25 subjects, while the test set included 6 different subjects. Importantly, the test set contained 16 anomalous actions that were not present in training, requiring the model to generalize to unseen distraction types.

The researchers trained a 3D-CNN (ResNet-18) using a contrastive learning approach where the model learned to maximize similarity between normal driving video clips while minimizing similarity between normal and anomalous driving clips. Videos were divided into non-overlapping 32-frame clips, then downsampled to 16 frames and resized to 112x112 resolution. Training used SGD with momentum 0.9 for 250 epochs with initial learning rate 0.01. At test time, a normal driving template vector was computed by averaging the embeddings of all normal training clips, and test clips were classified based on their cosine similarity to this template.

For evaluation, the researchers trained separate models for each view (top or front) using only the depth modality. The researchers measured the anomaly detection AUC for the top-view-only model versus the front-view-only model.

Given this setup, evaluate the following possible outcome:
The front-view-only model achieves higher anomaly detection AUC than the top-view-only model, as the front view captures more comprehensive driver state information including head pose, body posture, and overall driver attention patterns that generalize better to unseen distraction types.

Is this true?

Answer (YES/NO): NO